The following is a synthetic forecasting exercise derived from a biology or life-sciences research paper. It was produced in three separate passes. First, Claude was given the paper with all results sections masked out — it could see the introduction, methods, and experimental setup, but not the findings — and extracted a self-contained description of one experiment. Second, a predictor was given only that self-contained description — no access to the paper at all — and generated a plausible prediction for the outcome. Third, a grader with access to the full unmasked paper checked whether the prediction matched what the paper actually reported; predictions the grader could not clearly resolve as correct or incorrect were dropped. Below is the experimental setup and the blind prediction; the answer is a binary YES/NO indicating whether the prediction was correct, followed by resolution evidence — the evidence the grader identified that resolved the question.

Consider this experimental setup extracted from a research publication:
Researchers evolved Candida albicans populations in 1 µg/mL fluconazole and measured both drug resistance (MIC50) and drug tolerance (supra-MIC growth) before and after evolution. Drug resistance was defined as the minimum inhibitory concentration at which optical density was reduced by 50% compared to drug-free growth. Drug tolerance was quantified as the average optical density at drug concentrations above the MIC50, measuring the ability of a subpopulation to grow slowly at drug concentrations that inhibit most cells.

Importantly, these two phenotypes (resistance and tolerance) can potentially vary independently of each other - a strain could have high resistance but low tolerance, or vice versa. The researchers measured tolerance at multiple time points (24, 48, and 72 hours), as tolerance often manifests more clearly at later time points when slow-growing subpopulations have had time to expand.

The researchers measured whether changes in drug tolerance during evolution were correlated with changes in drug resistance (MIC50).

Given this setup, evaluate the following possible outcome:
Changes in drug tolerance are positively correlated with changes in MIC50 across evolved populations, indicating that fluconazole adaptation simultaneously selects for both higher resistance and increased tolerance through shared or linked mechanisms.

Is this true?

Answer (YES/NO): NO